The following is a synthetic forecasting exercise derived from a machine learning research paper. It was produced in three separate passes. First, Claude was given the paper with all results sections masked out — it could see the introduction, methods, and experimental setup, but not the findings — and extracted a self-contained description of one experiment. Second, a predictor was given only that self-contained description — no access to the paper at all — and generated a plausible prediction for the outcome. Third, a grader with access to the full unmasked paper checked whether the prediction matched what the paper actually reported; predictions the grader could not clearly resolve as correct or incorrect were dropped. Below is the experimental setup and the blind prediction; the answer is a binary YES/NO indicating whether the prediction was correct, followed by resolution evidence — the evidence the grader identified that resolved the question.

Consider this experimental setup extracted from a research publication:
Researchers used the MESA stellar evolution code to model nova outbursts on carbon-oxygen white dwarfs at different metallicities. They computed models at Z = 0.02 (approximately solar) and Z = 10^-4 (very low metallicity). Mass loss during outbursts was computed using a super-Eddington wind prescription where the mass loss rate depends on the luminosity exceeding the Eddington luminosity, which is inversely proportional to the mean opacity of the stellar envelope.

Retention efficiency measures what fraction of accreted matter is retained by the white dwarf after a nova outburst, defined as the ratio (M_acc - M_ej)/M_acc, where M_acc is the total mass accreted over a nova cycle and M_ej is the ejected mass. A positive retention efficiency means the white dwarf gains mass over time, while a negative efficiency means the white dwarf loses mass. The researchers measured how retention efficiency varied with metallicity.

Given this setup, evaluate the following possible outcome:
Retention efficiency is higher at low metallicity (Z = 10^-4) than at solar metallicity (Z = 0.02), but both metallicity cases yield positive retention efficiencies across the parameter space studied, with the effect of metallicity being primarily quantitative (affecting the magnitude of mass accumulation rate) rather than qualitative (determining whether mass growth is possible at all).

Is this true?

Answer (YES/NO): NO